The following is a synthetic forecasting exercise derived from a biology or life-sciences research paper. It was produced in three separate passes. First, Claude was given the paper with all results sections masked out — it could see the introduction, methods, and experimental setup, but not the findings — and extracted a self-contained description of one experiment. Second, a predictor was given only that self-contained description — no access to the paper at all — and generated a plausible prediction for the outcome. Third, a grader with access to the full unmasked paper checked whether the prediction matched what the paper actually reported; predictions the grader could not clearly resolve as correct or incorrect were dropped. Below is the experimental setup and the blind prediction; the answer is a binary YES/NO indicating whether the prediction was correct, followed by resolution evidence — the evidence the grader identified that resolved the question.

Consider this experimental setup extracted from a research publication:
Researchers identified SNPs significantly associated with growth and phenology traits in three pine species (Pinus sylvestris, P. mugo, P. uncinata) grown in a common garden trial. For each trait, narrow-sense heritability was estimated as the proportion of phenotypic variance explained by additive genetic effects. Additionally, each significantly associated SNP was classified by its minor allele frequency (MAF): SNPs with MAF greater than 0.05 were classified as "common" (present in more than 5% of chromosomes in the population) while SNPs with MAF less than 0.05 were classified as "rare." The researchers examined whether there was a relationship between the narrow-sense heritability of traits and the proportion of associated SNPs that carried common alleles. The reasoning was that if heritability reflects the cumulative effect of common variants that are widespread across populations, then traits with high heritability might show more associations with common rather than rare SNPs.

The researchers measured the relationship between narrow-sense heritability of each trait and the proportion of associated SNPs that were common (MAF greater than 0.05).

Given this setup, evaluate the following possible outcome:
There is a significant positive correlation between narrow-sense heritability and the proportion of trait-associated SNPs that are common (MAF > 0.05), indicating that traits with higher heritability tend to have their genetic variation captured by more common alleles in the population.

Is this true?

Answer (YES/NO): NO